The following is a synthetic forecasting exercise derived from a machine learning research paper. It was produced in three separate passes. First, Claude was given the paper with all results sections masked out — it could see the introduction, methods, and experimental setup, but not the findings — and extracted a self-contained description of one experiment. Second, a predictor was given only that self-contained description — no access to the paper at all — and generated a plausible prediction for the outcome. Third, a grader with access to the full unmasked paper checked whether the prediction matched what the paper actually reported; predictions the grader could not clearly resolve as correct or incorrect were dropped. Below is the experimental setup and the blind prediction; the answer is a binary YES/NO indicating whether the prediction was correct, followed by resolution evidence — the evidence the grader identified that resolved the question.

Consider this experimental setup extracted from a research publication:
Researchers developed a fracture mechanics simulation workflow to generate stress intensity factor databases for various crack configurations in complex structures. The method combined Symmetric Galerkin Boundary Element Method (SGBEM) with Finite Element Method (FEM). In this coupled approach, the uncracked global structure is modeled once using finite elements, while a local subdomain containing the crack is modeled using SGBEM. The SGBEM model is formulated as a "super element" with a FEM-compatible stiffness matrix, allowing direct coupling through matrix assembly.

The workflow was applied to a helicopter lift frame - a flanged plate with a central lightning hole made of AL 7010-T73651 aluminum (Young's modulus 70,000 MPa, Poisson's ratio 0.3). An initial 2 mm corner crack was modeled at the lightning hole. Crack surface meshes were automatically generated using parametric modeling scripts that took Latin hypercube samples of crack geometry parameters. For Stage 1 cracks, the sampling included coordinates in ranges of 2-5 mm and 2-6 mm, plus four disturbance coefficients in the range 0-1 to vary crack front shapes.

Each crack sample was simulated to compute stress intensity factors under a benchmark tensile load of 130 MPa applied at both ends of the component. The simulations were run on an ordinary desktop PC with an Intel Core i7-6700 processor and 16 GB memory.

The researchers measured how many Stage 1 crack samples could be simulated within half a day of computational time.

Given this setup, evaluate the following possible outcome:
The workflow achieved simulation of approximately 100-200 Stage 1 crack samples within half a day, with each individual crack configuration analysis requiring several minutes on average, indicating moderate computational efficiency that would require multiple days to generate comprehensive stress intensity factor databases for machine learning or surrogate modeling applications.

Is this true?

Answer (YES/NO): NO